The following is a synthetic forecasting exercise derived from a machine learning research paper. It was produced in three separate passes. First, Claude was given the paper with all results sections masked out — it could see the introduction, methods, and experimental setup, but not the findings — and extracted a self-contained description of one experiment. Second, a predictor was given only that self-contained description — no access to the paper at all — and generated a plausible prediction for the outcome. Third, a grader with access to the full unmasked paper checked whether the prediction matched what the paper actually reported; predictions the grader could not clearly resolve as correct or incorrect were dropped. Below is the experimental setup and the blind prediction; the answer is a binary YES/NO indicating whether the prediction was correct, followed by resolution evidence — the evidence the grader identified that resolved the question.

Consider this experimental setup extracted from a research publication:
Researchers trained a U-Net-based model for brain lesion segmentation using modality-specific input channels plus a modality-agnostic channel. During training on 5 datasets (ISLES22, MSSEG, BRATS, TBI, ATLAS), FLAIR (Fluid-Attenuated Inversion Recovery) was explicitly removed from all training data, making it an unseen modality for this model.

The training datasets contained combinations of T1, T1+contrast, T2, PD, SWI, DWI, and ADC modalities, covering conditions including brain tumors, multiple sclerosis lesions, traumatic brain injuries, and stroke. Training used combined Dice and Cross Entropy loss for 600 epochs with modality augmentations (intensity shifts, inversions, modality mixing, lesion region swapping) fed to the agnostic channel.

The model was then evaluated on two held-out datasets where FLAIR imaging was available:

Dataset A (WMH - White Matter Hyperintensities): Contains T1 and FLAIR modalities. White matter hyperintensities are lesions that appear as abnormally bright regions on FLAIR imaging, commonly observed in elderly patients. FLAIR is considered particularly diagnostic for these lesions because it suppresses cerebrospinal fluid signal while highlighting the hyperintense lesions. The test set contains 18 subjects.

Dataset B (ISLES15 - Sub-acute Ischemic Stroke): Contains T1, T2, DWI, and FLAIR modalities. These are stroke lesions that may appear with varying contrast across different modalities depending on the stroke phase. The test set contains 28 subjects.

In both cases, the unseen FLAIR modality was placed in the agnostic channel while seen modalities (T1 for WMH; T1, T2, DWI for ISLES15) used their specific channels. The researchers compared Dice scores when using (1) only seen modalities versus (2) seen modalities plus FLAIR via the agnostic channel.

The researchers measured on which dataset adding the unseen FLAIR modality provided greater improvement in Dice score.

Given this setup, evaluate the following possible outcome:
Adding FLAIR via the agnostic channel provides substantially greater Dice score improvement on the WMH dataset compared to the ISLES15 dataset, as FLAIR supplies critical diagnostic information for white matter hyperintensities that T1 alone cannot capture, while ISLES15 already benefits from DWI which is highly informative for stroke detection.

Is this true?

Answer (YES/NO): YES